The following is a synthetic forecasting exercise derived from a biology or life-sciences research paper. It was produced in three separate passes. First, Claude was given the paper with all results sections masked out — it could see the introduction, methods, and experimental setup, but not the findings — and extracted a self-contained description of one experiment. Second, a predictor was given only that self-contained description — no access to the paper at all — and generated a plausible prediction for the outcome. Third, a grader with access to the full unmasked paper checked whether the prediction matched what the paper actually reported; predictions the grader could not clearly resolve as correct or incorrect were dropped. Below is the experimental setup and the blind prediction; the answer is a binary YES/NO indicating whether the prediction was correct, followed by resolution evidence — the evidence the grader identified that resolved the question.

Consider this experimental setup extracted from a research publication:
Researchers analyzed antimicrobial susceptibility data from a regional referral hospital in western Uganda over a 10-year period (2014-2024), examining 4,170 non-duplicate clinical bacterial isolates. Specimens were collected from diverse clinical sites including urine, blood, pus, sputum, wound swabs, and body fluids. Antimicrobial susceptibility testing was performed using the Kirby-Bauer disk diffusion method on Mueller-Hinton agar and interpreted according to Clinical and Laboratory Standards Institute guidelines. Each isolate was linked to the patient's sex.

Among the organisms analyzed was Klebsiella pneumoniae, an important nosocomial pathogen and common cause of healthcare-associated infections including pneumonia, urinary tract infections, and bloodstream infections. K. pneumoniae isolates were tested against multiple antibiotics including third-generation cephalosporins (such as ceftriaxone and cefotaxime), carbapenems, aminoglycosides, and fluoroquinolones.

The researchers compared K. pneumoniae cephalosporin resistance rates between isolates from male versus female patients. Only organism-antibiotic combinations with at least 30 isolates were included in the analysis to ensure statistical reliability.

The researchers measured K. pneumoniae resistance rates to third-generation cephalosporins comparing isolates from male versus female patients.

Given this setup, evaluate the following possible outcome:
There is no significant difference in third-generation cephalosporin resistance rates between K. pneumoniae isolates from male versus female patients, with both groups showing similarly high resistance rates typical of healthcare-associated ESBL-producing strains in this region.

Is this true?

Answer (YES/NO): NO